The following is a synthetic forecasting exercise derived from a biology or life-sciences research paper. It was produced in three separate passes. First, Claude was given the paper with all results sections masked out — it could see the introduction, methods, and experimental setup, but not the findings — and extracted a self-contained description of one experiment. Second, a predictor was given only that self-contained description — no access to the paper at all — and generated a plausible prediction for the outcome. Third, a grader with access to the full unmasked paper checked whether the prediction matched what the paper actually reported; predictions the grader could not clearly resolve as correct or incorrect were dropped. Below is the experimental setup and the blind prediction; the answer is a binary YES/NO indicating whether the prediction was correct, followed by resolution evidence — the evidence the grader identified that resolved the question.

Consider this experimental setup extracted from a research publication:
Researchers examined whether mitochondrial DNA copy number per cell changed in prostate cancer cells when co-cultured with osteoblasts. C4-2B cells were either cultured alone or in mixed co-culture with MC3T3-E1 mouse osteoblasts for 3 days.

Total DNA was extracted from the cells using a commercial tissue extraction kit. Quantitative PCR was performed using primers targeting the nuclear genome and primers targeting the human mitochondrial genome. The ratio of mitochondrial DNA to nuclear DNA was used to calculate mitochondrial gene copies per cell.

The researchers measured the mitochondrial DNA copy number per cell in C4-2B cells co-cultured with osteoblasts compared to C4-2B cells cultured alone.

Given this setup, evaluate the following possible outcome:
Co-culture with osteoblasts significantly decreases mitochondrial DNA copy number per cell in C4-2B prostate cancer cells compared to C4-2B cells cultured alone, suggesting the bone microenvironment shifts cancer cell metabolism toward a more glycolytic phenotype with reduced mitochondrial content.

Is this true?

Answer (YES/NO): YES